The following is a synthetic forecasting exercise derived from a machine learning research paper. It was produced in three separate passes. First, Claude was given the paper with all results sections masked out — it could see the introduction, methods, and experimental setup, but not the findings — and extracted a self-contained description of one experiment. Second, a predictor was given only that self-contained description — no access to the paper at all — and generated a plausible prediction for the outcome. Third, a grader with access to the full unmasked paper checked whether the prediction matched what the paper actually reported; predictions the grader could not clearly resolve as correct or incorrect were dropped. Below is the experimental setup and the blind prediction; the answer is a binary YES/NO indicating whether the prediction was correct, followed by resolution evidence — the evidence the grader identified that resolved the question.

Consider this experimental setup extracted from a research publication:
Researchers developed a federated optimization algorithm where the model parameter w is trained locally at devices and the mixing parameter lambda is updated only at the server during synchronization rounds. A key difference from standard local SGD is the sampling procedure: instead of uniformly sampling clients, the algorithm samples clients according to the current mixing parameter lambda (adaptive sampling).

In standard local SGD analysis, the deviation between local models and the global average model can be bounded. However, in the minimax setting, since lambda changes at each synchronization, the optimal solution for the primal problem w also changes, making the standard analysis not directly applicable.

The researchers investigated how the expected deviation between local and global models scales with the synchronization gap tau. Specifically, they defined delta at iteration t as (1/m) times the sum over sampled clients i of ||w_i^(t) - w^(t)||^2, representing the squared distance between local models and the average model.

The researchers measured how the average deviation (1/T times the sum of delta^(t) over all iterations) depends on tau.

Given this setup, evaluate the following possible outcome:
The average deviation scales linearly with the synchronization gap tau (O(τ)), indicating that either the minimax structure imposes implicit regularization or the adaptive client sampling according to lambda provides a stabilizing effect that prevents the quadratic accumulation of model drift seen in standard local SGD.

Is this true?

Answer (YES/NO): NO